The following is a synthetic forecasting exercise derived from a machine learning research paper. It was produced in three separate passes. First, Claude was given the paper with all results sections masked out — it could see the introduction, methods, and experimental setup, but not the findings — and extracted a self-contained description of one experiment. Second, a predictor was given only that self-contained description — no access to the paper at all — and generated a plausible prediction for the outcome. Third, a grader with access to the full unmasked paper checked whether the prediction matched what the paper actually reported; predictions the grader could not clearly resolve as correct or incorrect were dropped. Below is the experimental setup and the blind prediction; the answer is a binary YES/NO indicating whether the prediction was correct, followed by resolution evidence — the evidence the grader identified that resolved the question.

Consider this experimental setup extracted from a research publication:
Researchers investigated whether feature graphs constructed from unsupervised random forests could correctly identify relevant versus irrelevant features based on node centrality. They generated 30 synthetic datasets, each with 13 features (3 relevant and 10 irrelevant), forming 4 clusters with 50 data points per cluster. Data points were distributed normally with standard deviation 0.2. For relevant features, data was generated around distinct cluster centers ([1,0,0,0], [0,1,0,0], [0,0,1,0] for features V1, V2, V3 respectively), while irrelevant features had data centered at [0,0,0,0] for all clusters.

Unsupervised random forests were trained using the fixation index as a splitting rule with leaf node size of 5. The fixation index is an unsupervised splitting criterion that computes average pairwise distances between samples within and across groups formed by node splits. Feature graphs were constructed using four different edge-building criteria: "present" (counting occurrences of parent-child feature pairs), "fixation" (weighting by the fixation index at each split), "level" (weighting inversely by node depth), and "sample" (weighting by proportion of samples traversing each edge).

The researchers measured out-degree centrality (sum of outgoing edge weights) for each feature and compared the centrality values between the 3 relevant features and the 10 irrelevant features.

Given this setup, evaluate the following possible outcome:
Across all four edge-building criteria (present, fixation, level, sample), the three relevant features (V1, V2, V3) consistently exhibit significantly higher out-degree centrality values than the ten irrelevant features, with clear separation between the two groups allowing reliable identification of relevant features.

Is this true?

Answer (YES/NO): YES